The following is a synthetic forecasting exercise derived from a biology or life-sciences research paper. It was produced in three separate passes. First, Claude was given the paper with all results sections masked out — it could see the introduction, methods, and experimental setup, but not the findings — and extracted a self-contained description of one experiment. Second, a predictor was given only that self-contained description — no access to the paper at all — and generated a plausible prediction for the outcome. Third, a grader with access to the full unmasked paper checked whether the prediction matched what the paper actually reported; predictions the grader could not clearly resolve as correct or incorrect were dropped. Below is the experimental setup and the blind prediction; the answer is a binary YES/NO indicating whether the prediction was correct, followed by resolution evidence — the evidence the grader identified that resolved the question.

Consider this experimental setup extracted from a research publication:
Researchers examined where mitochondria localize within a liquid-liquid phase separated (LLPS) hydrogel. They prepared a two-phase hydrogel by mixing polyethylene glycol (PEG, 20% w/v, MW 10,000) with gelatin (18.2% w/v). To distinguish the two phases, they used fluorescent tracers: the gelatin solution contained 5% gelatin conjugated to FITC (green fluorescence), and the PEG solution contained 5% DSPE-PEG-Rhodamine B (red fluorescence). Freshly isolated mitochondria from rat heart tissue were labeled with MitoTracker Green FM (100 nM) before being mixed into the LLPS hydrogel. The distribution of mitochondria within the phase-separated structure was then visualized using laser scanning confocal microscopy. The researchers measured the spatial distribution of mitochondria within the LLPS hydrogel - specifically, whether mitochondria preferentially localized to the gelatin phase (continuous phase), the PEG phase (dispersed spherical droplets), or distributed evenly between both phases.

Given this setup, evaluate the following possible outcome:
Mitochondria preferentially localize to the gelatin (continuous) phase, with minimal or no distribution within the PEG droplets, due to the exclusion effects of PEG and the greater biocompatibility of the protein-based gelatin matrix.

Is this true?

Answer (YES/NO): NO